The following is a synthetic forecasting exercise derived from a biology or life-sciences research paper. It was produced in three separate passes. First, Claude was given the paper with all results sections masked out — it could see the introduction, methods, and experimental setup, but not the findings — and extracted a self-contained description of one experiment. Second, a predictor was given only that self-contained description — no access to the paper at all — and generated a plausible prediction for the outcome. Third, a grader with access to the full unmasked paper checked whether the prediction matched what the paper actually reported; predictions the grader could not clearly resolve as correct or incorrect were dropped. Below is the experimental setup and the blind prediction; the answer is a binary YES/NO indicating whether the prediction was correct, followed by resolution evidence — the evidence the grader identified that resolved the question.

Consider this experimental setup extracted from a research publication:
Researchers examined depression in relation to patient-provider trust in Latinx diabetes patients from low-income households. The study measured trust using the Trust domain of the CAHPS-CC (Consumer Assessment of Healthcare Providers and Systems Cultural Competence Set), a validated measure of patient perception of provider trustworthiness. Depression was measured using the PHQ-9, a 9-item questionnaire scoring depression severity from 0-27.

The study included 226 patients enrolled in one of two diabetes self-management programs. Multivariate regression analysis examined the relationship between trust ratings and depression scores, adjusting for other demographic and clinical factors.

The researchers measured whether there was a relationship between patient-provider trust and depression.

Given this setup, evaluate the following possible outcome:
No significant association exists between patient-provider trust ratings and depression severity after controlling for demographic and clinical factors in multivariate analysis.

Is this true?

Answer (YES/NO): NO